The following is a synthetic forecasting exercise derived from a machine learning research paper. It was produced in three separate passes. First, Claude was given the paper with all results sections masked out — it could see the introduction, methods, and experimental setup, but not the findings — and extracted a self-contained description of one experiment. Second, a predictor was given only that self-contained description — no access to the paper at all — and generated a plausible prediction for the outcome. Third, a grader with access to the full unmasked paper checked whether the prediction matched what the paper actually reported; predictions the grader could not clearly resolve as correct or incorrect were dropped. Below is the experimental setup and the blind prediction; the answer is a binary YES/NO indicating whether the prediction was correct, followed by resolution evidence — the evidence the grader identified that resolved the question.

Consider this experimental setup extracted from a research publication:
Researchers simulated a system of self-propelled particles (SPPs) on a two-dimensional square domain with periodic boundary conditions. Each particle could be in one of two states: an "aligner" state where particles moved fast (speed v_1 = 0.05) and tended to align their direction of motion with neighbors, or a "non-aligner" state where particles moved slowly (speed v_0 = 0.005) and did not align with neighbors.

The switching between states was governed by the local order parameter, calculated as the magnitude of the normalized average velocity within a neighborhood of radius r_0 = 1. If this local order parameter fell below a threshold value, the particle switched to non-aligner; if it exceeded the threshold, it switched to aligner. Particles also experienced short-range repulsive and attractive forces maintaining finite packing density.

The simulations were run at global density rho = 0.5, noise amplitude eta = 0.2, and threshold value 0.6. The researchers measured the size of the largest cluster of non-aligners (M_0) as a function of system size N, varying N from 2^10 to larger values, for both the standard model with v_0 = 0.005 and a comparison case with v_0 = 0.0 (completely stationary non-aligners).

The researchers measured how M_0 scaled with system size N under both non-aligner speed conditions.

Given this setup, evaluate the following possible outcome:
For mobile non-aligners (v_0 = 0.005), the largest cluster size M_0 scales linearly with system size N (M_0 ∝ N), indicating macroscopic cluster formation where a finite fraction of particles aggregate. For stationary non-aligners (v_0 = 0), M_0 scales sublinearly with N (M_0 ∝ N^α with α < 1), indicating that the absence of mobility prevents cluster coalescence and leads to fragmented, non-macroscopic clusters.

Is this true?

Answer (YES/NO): NO